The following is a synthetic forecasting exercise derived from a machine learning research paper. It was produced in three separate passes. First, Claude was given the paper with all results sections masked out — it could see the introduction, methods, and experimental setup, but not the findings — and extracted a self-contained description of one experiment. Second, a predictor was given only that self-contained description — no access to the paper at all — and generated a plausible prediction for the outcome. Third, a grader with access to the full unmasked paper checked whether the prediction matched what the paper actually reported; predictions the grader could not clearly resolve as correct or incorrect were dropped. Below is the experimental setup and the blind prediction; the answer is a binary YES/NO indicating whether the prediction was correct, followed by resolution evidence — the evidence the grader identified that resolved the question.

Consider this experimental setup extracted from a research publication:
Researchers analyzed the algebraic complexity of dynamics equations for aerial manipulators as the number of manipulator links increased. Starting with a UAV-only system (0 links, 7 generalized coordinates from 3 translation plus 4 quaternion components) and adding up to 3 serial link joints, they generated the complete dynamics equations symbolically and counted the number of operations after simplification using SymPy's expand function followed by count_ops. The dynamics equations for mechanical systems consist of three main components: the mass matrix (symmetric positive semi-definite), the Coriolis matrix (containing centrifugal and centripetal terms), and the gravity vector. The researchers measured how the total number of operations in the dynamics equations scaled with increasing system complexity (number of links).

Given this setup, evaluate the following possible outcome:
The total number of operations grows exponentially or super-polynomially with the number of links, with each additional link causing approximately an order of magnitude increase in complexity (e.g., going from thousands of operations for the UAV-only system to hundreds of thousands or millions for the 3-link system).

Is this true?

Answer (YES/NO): YES